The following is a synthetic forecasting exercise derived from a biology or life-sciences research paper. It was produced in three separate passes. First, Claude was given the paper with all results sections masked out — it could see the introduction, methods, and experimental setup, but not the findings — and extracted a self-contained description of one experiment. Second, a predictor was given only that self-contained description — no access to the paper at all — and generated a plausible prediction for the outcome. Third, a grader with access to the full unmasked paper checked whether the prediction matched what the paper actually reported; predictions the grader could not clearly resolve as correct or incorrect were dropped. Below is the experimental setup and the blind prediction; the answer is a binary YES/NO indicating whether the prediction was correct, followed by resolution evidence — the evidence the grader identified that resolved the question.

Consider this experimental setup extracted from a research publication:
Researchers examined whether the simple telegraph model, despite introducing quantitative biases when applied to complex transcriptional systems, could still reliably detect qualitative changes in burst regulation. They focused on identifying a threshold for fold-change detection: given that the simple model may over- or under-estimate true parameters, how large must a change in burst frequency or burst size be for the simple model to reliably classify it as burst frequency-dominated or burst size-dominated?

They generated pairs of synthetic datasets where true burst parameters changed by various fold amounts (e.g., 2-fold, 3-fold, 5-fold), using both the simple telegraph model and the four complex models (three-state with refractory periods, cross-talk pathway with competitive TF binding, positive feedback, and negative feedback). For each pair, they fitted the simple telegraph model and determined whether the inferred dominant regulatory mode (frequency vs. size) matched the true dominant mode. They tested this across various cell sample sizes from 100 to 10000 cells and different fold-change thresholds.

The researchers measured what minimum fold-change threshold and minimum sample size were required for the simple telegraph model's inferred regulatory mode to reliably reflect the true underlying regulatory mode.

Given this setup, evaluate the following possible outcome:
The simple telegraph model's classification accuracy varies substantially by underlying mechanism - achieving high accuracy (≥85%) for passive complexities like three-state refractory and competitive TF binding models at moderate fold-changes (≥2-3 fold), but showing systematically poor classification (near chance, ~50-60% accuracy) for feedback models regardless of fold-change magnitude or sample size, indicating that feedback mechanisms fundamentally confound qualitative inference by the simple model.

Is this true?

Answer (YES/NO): NO